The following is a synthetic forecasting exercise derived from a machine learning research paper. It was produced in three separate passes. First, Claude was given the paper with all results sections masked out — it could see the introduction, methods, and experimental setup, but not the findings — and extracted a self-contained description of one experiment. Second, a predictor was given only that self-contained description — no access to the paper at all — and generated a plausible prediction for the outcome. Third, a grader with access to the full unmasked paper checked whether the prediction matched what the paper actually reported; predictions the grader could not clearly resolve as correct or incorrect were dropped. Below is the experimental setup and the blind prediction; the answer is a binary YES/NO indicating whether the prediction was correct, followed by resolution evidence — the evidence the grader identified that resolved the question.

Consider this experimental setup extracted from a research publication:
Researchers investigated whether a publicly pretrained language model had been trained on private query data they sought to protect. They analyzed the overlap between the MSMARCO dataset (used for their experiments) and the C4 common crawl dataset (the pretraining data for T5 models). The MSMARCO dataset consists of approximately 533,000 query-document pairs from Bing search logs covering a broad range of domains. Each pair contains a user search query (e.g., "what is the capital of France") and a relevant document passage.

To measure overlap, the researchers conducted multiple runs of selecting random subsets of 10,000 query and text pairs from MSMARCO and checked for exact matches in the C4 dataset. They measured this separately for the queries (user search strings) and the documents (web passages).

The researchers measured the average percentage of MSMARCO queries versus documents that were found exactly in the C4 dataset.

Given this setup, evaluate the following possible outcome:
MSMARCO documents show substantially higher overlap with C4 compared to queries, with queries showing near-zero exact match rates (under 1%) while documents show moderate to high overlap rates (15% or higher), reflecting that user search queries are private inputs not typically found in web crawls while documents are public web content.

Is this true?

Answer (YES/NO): NO